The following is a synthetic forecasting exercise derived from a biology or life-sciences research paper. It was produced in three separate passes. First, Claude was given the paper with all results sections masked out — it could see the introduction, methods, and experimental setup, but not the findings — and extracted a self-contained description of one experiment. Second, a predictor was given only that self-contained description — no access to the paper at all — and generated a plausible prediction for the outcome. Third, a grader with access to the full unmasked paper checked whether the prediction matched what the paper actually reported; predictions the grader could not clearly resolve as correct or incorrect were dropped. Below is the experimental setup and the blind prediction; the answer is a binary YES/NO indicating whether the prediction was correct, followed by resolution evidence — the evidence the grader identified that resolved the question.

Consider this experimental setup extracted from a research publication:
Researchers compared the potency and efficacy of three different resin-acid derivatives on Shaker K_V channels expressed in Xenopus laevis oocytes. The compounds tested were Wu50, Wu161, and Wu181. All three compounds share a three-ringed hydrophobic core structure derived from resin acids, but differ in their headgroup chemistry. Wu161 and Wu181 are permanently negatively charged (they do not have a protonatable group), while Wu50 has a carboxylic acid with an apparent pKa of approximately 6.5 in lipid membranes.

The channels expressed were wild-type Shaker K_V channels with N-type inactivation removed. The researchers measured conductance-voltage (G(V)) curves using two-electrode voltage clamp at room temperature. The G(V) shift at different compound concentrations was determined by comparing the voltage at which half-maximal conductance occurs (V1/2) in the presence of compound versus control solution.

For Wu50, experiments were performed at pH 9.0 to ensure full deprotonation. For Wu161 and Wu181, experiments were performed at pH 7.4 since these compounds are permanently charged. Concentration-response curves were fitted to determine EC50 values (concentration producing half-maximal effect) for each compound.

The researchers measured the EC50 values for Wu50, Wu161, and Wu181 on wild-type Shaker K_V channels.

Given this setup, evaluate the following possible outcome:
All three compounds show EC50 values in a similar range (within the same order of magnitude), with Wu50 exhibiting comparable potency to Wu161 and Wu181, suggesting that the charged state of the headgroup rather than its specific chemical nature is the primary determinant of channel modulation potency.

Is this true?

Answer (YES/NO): NO